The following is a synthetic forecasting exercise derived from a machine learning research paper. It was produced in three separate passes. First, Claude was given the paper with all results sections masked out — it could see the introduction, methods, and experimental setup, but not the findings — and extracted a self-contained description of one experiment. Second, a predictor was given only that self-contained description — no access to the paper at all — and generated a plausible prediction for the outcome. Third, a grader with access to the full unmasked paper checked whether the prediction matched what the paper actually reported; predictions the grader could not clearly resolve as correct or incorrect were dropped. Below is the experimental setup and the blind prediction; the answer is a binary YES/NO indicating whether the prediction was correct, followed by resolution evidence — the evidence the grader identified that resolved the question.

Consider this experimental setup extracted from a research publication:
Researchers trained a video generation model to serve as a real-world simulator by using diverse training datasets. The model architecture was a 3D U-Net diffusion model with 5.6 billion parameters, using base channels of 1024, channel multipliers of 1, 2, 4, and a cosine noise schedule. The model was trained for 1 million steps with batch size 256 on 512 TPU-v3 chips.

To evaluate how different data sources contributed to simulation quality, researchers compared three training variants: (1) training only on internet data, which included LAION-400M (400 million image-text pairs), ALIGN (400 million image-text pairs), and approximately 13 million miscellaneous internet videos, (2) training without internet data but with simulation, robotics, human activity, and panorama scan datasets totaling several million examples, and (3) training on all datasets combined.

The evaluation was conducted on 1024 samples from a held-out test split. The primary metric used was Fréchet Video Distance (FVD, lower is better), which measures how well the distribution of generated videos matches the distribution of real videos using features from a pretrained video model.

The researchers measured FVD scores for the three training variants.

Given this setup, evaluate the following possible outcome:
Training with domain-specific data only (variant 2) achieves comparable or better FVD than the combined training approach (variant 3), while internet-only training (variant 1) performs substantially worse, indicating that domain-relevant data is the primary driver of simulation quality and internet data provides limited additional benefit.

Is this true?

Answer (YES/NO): NO